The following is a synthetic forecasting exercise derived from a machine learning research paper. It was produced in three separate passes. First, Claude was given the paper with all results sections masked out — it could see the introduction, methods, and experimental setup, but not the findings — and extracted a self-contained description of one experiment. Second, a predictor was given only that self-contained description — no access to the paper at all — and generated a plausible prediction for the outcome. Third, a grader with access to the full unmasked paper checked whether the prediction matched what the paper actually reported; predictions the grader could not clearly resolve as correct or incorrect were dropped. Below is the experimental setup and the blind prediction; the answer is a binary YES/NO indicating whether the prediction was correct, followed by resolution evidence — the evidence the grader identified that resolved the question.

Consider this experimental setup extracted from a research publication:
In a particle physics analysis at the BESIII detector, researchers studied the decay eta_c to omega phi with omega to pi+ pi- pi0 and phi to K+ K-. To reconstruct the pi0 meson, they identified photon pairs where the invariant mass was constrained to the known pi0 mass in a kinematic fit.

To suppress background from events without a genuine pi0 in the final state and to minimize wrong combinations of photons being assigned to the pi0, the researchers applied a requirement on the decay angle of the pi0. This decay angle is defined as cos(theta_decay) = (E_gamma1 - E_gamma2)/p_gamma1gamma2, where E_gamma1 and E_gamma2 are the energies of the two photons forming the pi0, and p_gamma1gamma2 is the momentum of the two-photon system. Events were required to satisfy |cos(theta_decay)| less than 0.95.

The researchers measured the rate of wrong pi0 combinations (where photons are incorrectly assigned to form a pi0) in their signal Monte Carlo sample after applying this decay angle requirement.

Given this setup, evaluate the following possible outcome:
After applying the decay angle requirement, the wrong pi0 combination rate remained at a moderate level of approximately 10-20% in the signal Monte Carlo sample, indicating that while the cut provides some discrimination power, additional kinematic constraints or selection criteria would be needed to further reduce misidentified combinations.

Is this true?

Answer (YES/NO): NO